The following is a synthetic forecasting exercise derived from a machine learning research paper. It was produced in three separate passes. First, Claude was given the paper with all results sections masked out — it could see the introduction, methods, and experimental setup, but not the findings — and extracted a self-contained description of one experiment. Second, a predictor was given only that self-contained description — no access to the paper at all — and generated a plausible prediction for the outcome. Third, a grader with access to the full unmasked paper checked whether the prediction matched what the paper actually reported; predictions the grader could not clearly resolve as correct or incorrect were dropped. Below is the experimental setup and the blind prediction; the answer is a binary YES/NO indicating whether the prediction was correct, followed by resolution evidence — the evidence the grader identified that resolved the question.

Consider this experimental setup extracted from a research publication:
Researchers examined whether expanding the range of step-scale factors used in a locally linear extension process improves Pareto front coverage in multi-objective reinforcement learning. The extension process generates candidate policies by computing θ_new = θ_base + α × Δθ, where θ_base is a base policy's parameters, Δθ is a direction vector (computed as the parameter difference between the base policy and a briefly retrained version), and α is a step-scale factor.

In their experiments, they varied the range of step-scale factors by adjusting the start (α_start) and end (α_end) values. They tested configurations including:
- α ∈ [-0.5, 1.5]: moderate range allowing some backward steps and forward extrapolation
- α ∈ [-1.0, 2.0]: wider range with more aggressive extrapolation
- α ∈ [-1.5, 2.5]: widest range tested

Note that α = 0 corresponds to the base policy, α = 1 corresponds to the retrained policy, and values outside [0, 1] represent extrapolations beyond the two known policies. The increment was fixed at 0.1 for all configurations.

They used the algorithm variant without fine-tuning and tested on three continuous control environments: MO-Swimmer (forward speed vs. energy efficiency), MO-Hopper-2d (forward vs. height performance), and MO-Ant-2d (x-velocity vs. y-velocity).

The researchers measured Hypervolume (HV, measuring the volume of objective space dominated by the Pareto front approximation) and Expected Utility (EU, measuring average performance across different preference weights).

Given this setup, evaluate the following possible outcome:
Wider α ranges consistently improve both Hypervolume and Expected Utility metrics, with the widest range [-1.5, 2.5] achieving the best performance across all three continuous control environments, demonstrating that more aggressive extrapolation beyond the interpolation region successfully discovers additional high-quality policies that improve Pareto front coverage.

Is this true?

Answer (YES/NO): NO